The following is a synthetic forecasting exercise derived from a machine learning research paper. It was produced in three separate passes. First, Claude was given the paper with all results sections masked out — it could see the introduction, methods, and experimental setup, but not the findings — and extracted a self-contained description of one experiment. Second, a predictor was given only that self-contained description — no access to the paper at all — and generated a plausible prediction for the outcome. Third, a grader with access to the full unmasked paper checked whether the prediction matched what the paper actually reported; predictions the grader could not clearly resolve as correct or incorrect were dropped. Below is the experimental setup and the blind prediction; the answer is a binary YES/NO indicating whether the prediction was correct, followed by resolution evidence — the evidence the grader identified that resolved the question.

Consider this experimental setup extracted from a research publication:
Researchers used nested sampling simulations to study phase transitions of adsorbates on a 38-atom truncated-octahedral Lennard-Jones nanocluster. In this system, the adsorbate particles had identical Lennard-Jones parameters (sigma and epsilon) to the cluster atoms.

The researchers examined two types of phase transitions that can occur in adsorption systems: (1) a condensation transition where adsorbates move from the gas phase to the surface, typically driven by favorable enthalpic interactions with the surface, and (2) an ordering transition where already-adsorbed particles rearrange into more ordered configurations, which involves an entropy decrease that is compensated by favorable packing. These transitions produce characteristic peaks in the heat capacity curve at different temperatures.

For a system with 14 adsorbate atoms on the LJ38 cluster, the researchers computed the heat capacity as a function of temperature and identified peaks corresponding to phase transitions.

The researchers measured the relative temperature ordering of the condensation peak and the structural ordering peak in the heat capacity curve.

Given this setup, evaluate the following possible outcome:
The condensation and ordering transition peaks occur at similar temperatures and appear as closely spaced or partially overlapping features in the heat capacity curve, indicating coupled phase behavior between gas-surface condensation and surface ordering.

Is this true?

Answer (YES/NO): NO